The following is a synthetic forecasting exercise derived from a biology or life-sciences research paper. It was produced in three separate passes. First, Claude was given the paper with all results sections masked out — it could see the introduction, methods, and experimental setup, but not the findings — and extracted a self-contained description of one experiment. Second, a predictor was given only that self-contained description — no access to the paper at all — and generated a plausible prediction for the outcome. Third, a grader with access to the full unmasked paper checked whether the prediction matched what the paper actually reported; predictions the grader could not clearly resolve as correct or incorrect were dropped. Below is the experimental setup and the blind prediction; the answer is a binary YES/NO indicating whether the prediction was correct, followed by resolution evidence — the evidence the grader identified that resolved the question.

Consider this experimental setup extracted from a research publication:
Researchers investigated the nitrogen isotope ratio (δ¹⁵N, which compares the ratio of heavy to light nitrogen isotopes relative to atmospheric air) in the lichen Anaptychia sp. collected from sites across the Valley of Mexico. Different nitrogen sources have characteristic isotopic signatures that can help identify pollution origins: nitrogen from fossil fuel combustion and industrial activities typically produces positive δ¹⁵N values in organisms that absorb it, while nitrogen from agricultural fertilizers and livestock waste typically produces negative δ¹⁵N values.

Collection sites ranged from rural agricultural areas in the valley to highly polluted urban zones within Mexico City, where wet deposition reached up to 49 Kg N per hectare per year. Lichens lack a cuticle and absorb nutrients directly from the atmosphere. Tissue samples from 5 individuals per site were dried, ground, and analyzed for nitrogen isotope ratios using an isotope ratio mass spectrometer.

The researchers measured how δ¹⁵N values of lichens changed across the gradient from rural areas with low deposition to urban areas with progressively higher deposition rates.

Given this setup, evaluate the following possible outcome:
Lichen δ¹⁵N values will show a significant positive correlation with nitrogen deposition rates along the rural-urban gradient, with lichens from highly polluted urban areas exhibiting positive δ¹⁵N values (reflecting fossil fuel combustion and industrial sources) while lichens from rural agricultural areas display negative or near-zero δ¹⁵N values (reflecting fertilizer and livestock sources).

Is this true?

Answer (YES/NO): NO